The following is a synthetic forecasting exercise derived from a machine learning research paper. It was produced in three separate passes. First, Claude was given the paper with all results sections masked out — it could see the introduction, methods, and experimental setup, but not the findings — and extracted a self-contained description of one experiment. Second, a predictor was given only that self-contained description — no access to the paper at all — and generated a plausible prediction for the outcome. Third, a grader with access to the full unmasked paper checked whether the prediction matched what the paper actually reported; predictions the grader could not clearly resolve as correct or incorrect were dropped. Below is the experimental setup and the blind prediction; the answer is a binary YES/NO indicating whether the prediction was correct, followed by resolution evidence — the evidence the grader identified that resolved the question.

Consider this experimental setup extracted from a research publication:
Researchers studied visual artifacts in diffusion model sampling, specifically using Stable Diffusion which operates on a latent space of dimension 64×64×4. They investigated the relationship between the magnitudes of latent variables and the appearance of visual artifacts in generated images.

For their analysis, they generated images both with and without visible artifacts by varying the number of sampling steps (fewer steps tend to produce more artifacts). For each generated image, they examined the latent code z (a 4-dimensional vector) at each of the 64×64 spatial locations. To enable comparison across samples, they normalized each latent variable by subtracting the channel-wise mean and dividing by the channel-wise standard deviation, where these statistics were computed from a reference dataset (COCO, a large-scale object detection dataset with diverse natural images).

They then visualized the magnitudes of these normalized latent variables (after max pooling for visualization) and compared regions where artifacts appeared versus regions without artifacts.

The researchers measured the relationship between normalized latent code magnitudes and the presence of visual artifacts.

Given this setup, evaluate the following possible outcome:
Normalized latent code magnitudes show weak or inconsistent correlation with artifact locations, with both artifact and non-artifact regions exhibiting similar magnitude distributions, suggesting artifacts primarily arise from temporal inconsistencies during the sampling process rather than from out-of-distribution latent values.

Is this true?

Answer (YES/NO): NO